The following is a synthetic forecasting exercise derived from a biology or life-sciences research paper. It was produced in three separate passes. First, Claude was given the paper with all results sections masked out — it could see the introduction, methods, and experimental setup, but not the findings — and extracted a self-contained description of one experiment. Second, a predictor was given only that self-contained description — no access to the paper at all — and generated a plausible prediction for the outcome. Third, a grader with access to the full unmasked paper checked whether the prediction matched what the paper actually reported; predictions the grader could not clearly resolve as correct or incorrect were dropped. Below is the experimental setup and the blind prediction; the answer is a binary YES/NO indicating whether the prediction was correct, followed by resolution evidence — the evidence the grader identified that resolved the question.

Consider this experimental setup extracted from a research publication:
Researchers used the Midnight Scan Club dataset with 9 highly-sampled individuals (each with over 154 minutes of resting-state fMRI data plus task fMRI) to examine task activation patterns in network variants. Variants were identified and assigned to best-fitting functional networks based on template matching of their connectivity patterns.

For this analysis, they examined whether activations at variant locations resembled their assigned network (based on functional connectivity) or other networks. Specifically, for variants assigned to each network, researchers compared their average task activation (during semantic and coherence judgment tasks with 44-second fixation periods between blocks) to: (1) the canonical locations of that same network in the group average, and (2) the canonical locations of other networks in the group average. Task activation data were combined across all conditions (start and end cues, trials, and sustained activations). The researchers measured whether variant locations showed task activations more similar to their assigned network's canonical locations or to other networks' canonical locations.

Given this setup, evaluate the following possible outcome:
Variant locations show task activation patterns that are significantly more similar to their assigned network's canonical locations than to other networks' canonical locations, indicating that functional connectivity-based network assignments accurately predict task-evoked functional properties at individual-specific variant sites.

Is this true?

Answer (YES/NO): YES